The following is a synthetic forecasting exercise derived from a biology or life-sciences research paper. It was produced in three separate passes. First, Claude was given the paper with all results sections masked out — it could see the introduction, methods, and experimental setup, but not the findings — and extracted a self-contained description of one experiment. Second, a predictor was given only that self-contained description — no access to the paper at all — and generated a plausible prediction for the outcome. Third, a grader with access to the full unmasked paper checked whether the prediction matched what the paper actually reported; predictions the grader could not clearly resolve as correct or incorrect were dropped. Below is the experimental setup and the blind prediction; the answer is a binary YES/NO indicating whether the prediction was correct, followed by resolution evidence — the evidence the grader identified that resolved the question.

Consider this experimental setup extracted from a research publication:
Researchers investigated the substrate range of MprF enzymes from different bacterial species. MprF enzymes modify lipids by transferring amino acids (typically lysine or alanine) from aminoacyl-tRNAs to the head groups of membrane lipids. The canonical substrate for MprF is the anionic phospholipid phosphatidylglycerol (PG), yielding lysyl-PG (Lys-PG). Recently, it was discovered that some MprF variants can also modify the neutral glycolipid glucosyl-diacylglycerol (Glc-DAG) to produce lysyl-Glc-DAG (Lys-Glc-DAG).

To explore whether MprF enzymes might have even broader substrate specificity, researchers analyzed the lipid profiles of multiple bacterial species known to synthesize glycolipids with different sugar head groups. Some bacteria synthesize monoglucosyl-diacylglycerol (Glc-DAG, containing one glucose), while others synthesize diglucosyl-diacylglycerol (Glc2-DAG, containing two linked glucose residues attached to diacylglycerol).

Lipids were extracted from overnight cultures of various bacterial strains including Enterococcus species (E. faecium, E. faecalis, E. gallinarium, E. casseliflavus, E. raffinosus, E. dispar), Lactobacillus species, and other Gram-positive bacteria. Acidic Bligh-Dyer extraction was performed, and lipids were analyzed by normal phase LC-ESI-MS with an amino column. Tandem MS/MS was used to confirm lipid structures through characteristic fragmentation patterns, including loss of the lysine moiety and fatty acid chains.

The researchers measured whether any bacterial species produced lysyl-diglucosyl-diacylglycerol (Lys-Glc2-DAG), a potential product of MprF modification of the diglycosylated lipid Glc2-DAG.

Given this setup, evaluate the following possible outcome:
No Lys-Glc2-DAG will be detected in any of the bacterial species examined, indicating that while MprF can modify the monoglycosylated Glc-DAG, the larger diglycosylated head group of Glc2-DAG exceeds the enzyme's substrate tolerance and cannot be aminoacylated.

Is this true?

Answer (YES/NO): NO